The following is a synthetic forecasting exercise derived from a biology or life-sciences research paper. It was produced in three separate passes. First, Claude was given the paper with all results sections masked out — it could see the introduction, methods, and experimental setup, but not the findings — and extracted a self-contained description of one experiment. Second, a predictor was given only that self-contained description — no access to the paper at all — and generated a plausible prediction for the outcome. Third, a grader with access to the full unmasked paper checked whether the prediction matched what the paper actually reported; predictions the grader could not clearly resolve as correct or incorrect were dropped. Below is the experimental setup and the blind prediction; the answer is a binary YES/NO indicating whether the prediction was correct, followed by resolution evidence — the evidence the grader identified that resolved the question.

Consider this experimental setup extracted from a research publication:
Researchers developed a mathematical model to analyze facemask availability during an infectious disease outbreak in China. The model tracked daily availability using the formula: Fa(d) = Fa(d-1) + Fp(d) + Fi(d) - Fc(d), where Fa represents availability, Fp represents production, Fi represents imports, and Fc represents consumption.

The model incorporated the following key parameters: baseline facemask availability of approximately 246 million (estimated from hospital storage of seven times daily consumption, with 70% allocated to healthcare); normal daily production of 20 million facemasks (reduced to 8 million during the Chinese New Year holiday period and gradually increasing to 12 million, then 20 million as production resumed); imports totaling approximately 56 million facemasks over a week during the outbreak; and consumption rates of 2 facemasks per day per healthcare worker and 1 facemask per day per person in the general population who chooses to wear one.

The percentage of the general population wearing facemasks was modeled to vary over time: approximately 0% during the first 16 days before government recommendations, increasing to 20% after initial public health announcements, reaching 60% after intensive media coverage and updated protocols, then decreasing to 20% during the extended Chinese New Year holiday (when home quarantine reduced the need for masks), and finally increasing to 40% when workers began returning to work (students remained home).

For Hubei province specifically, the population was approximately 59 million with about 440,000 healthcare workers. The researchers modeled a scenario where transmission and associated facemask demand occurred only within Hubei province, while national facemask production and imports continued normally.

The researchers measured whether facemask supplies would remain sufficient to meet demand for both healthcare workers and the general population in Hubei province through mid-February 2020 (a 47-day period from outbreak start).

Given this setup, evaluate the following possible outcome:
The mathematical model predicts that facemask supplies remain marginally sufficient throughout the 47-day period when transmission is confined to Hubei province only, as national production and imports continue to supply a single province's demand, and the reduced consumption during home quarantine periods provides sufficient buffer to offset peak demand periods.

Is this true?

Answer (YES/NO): YES